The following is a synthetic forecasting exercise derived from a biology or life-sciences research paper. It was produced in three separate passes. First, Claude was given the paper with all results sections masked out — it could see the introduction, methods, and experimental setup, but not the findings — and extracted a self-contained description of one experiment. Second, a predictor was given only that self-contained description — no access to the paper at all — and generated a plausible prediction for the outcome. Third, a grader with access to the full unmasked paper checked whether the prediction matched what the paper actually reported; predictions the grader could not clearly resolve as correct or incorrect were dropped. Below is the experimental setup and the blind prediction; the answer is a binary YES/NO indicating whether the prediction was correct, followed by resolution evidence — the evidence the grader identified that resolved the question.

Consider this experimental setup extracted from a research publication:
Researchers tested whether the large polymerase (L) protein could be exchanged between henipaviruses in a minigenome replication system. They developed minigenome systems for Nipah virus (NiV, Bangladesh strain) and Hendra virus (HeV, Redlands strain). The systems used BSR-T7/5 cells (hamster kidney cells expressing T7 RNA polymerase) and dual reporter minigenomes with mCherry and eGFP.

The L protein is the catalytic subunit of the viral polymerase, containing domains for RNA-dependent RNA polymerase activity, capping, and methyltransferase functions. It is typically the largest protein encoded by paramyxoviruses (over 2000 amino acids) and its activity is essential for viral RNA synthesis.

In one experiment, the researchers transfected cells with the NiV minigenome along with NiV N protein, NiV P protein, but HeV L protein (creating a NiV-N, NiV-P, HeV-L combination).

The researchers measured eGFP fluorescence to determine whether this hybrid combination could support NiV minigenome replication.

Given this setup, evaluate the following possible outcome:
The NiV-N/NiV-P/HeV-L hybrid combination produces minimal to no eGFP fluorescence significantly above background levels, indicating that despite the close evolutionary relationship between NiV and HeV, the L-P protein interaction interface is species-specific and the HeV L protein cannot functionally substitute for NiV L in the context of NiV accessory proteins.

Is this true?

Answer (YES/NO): NO